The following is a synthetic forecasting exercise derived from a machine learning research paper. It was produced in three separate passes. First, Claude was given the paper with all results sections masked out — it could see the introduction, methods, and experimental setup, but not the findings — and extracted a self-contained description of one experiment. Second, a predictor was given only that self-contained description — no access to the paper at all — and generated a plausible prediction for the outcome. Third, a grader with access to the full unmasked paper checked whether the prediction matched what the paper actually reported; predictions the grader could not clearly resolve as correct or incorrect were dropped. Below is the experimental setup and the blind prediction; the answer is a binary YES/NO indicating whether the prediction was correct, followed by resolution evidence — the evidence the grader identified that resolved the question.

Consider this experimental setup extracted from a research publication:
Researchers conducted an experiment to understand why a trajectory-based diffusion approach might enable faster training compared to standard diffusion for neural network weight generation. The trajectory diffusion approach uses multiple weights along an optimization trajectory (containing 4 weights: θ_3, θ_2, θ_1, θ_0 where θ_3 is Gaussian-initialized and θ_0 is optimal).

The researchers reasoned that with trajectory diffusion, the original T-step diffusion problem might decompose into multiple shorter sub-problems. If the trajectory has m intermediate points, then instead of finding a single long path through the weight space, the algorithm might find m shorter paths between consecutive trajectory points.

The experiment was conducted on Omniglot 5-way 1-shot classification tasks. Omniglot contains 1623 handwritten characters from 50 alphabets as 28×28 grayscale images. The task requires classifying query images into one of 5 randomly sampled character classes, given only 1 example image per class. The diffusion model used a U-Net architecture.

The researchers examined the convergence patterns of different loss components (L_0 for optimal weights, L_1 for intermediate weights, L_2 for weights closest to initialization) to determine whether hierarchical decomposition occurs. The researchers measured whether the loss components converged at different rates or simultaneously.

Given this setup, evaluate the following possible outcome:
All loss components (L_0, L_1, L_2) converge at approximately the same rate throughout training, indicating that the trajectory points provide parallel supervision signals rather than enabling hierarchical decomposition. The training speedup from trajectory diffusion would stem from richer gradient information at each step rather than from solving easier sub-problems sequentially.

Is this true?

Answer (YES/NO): NO